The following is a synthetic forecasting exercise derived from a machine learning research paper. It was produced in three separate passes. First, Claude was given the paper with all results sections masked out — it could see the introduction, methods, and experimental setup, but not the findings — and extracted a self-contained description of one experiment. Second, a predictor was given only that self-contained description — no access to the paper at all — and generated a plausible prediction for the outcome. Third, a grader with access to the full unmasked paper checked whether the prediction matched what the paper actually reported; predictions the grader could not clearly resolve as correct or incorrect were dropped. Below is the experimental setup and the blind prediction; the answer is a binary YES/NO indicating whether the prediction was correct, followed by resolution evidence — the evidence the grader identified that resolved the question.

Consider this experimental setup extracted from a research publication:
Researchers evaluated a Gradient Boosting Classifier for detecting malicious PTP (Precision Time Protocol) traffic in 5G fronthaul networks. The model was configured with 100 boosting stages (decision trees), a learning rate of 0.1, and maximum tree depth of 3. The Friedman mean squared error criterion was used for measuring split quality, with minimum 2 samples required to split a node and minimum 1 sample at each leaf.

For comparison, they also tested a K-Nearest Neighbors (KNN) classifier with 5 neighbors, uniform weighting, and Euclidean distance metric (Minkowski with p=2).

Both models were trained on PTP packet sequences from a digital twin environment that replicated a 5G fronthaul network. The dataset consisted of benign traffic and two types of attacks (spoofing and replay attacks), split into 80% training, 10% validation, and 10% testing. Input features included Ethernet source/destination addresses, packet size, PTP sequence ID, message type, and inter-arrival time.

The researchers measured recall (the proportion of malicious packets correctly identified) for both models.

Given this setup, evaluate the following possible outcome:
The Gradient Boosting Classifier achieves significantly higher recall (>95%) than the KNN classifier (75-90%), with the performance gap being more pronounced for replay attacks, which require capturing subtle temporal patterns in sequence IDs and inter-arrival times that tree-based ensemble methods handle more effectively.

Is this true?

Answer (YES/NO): NO